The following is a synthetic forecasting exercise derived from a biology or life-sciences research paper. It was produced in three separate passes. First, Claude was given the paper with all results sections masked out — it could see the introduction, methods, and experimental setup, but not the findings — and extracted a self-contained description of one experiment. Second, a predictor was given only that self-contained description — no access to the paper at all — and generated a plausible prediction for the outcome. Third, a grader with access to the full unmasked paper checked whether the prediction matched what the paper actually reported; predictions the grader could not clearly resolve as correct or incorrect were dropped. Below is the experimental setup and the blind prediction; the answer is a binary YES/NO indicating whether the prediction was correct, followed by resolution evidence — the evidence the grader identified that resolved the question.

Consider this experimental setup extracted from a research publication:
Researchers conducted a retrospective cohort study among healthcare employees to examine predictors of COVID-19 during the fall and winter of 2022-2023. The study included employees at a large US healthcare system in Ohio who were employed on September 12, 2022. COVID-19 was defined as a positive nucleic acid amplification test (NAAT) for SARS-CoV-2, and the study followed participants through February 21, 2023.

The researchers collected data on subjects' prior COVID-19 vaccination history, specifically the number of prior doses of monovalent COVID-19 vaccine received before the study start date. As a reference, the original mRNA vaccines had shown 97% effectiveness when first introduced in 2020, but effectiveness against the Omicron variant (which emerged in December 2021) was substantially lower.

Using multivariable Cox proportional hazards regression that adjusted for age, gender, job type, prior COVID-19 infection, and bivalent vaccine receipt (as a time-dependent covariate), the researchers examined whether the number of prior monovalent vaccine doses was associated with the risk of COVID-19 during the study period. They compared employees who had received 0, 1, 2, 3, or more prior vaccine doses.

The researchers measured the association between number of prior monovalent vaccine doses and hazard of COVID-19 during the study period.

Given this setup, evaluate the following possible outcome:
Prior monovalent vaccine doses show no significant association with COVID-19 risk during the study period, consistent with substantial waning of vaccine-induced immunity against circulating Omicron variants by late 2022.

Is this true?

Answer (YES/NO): NO